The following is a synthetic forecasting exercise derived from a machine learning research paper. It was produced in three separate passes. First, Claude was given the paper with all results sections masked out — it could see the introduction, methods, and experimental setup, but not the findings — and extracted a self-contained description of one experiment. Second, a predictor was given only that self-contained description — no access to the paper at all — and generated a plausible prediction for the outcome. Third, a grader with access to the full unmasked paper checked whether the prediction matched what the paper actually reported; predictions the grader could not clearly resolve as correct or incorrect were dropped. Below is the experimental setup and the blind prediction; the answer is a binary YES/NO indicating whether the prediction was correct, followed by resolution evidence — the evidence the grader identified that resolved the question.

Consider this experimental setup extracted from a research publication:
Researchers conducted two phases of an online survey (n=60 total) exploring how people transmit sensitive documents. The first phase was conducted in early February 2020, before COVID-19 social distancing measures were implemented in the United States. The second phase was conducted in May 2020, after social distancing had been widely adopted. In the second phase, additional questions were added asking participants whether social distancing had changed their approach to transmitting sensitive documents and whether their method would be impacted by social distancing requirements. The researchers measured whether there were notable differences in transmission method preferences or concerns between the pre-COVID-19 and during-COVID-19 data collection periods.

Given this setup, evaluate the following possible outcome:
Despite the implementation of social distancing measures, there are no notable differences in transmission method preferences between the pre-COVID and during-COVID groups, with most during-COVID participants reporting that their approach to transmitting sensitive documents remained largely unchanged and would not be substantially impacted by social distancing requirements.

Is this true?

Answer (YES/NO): YES